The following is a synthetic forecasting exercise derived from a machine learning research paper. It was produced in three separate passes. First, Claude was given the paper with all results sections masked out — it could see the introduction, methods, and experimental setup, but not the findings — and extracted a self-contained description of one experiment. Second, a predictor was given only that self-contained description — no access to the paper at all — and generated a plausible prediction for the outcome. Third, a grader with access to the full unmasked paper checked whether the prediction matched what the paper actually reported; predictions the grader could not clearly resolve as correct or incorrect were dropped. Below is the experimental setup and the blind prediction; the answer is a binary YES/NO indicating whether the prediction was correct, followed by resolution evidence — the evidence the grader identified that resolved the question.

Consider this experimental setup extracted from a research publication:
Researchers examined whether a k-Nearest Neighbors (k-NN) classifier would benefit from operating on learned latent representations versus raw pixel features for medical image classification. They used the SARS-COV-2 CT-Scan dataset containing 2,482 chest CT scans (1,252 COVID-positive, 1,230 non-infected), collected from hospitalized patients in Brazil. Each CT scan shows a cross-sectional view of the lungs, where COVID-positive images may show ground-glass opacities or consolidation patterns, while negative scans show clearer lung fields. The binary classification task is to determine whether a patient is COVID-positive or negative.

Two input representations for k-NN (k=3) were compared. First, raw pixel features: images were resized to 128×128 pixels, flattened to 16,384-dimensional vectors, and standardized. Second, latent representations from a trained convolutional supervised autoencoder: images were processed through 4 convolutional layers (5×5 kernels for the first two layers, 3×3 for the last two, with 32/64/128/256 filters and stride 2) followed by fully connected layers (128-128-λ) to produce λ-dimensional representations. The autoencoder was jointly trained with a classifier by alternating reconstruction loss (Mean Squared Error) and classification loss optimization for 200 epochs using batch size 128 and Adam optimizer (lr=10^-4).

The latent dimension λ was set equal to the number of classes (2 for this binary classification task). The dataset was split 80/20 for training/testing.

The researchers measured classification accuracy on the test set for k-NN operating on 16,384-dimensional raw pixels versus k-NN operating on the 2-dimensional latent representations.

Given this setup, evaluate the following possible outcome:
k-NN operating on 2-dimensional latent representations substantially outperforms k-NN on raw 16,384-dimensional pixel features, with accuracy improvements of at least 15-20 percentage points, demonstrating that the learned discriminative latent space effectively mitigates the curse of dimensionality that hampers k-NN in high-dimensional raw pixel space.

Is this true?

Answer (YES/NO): NO